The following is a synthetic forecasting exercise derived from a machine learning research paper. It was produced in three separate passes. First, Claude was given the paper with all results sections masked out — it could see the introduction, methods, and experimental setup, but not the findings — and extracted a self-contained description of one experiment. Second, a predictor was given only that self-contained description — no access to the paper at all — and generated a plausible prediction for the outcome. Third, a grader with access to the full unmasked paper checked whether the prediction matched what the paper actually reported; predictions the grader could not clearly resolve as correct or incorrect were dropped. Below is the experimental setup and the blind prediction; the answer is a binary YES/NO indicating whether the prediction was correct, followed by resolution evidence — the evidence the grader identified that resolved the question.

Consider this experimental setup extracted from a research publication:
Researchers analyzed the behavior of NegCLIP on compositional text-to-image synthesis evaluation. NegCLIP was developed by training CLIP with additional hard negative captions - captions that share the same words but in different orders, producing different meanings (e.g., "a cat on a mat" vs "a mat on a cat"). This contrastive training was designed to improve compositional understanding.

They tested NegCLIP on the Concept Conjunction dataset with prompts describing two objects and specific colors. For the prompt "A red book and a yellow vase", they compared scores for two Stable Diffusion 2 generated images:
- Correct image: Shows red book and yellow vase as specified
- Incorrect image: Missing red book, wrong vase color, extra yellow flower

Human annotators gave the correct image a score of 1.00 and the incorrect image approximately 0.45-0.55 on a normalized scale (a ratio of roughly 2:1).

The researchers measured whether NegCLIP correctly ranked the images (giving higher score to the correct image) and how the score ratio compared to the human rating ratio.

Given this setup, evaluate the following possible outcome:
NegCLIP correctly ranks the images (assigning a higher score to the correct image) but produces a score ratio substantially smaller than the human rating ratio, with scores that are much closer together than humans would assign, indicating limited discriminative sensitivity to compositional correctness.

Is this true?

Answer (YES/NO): NO